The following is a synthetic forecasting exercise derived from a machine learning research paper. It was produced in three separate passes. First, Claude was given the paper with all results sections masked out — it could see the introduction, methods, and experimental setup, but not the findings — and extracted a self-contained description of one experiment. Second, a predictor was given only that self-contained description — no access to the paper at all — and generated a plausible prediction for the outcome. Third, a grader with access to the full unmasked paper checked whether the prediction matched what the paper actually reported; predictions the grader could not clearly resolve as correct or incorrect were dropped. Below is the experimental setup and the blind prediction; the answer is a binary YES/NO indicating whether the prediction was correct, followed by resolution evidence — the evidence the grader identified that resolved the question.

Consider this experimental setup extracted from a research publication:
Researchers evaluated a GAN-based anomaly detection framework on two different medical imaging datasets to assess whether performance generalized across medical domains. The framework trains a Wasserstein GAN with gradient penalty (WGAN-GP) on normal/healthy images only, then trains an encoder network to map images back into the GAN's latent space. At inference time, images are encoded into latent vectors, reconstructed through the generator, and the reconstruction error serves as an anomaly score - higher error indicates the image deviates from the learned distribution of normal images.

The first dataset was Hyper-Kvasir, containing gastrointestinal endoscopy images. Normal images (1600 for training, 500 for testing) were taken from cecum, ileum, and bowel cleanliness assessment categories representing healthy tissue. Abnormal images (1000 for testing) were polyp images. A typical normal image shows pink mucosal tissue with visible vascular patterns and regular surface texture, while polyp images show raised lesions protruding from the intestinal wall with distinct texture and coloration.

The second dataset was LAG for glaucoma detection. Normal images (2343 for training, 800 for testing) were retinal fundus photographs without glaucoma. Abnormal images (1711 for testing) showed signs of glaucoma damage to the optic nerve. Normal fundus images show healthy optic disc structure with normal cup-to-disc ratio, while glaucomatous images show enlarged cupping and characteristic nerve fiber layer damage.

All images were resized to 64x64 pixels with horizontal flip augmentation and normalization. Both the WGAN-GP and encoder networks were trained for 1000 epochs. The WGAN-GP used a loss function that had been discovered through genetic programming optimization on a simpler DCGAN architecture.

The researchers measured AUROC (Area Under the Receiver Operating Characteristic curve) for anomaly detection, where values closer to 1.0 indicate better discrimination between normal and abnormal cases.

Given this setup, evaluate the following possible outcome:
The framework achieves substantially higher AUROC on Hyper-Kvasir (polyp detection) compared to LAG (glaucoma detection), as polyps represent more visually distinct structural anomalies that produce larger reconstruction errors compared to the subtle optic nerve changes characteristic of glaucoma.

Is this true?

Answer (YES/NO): YES